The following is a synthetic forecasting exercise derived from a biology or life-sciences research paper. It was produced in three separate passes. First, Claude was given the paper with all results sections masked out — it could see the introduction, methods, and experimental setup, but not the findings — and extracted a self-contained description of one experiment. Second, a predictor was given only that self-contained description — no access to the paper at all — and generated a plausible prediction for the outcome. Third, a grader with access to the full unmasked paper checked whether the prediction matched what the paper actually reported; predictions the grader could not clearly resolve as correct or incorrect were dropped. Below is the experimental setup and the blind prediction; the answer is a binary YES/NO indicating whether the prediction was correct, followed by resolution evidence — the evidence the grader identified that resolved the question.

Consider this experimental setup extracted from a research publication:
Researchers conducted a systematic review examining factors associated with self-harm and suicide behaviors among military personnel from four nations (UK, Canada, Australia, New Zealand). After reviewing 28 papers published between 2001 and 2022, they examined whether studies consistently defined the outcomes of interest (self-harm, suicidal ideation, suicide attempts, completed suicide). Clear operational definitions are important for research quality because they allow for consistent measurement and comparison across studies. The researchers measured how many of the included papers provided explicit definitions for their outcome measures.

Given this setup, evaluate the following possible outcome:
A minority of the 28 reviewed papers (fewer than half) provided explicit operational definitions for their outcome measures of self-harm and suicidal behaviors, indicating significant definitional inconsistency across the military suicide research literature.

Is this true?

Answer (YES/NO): YES